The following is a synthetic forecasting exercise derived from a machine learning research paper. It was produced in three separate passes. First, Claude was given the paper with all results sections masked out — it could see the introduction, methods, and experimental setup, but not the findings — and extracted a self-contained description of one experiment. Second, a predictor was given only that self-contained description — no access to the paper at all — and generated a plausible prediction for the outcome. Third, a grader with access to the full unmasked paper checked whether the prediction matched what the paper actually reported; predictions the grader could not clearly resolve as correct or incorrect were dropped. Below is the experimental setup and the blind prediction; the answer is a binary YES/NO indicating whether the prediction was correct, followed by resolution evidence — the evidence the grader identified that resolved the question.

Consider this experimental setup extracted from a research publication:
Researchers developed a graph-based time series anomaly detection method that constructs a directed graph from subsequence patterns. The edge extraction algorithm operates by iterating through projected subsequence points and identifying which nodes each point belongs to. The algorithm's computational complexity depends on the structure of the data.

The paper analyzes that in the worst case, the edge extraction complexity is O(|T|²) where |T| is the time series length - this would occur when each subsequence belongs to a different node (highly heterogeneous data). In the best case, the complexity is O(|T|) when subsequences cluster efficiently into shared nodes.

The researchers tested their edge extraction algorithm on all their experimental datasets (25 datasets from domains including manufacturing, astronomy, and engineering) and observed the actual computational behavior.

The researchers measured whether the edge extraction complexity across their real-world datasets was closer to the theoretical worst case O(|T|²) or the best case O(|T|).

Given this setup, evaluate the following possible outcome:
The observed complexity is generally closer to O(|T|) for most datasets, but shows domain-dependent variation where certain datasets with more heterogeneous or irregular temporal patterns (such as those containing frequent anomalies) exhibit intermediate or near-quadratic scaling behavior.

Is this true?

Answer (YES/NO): NO